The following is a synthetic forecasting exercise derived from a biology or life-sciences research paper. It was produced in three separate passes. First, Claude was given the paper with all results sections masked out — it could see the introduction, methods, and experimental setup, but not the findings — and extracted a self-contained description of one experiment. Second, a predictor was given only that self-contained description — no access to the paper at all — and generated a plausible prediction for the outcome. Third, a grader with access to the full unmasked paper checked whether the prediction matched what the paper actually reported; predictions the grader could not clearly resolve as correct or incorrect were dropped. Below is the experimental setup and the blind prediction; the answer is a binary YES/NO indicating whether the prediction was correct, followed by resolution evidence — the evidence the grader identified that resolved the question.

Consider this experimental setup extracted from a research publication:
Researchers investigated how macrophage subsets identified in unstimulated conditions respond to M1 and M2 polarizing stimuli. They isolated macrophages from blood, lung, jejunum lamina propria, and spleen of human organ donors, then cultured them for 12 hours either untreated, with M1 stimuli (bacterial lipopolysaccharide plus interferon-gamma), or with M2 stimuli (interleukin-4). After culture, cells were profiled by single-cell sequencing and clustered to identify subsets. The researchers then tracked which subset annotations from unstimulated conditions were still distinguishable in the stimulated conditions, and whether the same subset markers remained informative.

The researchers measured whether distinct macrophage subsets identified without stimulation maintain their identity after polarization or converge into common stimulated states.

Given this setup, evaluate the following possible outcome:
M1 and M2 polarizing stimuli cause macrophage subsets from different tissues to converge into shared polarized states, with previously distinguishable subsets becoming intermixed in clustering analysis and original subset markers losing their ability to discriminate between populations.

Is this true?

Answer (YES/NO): NO